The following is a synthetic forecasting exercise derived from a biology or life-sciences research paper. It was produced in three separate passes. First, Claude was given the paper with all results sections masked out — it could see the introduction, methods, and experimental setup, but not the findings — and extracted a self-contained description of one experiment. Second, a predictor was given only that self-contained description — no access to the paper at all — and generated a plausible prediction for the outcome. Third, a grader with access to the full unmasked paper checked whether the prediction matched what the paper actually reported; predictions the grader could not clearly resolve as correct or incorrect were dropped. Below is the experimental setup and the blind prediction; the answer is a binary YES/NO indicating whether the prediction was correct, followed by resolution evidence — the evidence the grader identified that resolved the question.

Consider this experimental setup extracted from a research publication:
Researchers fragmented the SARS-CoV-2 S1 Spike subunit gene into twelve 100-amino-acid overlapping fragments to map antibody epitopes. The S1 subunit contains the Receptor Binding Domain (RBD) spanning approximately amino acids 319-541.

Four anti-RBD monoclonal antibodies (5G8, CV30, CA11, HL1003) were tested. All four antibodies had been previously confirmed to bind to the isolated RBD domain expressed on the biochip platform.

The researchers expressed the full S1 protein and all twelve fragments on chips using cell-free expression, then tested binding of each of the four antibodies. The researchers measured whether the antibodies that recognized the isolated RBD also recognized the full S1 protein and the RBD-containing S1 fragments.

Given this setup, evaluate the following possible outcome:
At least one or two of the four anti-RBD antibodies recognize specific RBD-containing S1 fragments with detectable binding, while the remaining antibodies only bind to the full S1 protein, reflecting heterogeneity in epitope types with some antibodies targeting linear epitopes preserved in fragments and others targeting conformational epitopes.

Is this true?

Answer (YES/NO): NO